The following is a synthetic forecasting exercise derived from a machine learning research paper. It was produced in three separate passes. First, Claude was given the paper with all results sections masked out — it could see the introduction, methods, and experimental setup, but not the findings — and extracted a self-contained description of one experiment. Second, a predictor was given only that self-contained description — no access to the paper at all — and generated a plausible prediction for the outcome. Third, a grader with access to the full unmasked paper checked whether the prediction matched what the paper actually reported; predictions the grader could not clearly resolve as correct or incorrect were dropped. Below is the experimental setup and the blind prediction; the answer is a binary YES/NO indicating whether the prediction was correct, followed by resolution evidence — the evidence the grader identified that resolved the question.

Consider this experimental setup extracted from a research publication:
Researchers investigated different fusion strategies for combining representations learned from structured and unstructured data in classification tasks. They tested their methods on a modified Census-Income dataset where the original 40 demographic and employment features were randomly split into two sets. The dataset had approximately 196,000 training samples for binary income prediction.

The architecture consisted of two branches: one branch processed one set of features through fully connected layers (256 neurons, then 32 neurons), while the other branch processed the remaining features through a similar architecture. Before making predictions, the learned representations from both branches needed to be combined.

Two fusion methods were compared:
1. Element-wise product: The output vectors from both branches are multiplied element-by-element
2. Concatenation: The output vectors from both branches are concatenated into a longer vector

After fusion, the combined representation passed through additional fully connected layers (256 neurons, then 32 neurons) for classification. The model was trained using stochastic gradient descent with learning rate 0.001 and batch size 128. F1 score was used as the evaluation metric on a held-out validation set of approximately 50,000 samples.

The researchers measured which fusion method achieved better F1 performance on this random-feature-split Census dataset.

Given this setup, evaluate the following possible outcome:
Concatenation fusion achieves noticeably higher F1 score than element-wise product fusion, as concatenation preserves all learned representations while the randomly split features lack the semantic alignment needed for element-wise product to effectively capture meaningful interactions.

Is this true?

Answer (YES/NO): NO